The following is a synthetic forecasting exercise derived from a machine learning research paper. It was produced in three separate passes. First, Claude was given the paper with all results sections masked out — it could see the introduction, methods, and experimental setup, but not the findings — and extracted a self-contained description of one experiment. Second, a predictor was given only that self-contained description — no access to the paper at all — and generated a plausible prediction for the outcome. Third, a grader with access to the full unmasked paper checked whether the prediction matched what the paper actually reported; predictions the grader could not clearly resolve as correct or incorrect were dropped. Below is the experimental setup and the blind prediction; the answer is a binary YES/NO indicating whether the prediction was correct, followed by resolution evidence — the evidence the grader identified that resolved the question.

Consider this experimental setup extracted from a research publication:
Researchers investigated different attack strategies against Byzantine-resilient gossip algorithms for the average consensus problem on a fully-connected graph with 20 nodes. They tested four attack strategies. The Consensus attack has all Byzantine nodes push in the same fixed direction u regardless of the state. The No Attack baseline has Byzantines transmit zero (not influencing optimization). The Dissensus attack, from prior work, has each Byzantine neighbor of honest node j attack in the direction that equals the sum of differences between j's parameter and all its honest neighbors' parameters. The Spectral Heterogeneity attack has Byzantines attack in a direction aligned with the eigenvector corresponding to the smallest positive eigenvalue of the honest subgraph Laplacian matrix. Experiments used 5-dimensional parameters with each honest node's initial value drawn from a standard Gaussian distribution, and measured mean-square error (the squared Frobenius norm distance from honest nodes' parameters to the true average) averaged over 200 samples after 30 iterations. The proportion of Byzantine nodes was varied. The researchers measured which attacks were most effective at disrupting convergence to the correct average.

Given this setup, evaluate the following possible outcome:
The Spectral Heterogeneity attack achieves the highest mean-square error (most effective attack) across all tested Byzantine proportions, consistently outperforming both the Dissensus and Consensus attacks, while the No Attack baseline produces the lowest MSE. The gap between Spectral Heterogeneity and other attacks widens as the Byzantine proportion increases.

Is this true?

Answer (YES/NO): NO